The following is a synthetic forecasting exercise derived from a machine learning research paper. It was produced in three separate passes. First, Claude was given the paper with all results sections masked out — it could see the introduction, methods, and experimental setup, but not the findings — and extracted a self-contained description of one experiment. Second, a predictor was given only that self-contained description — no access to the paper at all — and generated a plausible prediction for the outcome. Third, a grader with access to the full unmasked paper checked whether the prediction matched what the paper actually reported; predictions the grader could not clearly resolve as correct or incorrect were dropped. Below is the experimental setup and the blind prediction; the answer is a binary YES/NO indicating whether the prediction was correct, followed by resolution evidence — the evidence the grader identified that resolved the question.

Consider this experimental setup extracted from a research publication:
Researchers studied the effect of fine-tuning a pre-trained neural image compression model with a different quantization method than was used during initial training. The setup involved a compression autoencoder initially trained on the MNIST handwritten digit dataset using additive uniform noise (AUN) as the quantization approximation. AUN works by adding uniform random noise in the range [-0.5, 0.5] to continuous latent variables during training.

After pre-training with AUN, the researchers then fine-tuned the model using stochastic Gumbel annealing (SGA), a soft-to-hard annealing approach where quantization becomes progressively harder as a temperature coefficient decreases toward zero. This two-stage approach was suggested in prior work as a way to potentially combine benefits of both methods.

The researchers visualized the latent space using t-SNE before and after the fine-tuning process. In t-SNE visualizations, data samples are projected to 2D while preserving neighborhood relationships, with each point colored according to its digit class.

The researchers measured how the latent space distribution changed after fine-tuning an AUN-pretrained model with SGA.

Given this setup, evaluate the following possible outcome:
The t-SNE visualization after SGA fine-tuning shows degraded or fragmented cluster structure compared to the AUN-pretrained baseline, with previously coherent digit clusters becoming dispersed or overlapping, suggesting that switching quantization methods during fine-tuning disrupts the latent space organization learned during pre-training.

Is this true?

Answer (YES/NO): YES